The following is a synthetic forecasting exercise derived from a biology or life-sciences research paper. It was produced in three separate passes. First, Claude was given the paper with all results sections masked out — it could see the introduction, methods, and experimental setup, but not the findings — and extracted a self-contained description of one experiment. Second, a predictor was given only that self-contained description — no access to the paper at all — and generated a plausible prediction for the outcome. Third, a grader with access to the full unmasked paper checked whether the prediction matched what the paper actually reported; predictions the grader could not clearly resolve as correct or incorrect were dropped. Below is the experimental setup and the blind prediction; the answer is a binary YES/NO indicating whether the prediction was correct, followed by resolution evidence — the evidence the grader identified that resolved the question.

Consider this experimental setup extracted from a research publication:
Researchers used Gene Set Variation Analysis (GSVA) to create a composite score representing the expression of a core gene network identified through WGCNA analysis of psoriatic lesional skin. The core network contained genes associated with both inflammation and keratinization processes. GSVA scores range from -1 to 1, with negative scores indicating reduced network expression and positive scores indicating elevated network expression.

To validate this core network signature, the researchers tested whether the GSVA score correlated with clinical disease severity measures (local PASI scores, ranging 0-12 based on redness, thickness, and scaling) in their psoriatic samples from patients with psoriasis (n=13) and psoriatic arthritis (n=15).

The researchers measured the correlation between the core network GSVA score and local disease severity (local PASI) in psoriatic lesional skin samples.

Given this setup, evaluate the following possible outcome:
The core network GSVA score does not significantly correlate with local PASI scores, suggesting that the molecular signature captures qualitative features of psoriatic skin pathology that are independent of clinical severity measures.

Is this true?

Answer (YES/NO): NO